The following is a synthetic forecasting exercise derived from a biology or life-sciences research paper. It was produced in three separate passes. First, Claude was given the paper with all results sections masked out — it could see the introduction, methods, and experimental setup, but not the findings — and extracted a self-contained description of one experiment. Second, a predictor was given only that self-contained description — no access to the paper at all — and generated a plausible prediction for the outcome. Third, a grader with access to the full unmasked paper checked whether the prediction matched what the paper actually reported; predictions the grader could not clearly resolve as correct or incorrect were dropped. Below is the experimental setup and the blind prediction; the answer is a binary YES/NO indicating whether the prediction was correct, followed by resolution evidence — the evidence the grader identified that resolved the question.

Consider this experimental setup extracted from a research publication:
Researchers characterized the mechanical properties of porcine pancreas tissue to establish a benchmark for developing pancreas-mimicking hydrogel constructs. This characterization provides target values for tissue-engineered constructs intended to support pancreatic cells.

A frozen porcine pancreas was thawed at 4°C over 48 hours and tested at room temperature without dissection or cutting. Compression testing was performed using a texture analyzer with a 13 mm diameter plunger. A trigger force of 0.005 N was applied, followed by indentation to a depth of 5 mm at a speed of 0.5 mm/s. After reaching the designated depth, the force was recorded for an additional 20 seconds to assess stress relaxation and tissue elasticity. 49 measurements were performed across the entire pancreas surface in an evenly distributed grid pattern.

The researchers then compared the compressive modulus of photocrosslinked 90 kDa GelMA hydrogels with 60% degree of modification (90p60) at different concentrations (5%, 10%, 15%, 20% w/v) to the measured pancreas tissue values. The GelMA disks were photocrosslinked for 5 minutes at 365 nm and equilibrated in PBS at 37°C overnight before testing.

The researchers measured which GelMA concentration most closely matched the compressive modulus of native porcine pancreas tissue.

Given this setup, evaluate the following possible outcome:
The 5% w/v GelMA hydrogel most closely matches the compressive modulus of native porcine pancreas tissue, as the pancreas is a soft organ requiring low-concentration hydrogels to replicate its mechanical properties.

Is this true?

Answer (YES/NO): YES